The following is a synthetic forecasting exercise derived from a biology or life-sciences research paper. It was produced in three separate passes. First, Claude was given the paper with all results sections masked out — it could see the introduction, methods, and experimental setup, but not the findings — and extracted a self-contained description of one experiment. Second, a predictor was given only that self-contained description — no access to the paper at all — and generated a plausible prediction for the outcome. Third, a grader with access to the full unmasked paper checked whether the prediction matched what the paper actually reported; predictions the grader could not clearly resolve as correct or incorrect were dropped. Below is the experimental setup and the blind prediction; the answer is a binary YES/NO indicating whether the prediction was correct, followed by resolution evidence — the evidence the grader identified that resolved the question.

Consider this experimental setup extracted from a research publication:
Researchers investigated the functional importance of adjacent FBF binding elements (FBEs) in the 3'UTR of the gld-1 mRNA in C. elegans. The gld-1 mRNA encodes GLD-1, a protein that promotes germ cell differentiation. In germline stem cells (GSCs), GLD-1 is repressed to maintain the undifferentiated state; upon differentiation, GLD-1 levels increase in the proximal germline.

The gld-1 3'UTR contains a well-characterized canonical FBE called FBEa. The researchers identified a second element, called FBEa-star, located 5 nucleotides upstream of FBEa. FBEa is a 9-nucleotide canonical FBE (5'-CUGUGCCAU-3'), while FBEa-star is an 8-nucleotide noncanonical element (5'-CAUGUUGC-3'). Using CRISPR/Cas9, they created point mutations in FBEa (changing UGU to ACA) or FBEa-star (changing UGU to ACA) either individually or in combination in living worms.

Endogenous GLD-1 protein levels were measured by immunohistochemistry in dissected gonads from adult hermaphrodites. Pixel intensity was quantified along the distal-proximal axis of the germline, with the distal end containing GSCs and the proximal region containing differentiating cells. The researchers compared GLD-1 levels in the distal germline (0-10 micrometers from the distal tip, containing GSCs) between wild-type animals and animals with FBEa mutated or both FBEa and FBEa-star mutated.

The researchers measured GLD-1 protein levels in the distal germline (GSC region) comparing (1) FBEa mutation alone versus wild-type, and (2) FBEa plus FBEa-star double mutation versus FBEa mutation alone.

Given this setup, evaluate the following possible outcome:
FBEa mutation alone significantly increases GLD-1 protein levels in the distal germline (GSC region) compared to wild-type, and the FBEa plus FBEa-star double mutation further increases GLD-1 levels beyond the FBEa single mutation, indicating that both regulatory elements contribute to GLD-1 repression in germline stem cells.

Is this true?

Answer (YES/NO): NO